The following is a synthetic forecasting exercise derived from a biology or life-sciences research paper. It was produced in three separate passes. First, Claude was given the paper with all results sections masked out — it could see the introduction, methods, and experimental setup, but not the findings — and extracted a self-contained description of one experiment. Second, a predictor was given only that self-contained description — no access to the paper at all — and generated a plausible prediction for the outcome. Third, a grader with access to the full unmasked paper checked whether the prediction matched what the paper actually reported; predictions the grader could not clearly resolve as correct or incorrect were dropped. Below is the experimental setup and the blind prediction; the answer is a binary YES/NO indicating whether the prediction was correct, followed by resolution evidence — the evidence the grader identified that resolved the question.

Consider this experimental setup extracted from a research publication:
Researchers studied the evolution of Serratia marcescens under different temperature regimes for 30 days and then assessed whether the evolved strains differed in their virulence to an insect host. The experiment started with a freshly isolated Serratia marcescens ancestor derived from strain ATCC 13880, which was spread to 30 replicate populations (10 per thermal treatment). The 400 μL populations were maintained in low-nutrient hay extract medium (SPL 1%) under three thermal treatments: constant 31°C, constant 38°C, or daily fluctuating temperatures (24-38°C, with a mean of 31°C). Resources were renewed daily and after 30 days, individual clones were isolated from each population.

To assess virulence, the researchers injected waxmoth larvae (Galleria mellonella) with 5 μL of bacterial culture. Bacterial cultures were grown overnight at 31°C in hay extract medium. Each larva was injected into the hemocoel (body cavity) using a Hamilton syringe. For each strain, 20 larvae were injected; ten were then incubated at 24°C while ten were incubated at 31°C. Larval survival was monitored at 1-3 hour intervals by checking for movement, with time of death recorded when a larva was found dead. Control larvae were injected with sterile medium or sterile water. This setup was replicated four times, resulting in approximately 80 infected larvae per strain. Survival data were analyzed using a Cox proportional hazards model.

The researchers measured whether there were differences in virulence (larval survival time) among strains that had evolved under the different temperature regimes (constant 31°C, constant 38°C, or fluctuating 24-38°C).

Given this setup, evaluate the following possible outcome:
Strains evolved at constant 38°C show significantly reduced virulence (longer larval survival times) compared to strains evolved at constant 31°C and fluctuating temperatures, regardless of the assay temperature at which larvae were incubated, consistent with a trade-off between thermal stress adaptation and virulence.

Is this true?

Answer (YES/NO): NO